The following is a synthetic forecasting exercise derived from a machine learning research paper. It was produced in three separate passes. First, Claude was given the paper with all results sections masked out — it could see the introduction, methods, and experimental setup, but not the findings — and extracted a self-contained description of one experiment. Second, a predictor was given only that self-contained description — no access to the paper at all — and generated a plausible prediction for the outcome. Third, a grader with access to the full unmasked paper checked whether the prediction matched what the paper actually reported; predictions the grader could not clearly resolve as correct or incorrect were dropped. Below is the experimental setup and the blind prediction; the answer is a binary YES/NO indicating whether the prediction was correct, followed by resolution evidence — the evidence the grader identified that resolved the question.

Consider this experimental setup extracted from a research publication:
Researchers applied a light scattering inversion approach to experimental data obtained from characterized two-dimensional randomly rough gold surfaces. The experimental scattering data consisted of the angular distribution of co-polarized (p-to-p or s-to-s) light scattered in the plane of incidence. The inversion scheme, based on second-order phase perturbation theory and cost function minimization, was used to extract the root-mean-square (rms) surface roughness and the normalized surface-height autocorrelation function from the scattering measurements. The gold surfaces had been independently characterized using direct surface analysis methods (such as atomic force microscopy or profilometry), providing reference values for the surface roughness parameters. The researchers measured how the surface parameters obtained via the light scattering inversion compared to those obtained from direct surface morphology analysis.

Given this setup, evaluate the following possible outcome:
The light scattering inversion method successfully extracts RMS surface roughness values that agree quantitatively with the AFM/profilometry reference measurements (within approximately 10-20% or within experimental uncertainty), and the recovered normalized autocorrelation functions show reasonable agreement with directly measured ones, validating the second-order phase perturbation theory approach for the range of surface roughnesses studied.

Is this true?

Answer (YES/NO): YES